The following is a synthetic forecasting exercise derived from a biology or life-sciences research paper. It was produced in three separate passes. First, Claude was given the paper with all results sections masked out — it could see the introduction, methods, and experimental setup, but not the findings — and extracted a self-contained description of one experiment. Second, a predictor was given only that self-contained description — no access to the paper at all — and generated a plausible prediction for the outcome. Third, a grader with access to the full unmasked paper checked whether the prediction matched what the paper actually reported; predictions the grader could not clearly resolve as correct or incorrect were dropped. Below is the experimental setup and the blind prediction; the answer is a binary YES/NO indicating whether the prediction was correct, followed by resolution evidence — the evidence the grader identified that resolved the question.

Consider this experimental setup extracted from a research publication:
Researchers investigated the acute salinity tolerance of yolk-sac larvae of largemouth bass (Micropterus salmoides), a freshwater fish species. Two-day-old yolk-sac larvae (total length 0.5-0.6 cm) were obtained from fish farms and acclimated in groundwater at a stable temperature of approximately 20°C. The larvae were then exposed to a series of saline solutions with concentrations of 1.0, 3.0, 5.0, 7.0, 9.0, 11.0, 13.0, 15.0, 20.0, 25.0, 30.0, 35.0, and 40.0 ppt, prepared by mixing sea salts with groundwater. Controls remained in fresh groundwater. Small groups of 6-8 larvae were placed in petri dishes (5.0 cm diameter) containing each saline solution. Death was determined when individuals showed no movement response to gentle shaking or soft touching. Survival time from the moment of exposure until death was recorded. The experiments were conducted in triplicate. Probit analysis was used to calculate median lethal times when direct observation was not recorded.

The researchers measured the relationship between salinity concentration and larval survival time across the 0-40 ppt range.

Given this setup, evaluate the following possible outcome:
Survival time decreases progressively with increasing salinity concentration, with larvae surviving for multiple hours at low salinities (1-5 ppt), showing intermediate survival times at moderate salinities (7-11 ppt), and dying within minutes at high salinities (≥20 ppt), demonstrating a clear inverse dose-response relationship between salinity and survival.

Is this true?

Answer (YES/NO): NO